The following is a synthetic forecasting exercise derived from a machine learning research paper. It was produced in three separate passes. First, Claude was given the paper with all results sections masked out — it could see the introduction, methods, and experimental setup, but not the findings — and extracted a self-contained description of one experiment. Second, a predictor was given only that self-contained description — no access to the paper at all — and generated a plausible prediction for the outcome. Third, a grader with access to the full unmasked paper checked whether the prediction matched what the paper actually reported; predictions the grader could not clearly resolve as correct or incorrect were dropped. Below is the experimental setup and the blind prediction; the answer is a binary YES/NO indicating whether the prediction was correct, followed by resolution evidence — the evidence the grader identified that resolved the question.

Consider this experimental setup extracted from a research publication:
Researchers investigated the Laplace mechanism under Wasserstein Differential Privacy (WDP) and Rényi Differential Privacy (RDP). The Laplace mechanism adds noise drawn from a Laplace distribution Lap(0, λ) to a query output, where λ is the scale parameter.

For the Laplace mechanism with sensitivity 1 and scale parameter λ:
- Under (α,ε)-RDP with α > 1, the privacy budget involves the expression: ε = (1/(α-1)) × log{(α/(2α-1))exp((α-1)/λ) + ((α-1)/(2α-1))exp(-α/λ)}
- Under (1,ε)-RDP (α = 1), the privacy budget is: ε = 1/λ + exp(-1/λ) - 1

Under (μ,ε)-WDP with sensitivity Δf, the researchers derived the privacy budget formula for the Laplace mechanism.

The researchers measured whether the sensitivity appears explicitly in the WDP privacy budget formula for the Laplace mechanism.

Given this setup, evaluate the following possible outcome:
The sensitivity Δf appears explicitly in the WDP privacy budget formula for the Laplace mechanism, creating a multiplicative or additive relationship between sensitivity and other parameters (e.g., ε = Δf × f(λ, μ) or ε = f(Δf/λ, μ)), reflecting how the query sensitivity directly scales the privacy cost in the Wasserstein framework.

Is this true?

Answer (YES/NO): YES